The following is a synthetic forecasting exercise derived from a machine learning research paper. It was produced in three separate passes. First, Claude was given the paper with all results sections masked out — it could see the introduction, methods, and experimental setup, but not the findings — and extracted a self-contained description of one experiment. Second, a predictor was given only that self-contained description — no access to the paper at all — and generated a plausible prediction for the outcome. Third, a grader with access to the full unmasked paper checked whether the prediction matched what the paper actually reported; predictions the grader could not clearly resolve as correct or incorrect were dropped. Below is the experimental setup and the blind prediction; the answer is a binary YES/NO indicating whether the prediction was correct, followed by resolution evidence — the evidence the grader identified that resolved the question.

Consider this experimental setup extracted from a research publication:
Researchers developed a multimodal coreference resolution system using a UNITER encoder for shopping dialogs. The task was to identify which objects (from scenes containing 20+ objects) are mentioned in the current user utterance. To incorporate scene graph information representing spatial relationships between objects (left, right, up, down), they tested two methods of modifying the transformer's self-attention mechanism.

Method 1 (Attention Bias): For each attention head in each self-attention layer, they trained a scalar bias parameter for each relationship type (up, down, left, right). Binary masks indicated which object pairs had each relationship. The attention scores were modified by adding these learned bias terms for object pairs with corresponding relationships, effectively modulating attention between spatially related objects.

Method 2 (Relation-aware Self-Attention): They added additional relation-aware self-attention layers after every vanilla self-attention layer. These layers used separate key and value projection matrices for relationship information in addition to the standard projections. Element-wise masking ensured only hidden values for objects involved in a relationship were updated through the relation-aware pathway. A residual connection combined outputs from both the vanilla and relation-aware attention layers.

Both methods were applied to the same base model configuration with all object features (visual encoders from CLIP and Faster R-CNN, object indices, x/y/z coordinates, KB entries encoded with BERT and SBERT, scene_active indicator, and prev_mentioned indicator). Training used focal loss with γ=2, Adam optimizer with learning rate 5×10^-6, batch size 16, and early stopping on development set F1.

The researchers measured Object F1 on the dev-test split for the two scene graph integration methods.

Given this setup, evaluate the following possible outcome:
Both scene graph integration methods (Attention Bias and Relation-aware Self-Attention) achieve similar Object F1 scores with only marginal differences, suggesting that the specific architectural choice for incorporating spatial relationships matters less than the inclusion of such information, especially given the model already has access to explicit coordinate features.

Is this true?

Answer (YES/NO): YES